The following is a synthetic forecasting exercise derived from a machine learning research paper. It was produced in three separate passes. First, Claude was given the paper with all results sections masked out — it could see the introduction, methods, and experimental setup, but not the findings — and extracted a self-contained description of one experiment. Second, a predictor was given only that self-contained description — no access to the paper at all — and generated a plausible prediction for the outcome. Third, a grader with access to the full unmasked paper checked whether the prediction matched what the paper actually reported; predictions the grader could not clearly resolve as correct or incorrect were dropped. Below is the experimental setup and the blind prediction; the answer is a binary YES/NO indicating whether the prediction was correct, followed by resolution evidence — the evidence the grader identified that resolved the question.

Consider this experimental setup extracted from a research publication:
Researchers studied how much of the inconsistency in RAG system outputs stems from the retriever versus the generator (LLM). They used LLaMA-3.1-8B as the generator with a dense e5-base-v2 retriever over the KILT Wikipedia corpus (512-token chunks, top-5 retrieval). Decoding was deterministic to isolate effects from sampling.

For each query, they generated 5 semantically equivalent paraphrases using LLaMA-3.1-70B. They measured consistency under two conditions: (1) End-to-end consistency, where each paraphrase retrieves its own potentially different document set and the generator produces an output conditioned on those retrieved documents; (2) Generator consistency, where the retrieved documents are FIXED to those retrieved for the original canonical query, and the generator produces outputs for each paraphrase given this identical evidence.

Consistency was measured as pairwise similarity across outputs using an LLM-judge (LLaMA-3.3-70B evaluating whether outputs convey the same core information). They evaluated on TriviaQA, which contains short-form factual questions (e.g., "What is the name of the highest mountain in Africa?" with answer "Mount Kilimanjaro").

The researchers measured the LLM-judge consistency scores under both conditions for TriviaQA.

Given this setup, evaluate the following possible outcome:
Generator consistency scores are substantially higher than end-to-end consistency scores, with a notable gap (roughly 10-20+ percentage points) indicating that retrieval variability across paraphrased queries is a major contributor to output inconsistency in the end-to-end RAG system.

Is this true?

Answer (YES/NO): YES